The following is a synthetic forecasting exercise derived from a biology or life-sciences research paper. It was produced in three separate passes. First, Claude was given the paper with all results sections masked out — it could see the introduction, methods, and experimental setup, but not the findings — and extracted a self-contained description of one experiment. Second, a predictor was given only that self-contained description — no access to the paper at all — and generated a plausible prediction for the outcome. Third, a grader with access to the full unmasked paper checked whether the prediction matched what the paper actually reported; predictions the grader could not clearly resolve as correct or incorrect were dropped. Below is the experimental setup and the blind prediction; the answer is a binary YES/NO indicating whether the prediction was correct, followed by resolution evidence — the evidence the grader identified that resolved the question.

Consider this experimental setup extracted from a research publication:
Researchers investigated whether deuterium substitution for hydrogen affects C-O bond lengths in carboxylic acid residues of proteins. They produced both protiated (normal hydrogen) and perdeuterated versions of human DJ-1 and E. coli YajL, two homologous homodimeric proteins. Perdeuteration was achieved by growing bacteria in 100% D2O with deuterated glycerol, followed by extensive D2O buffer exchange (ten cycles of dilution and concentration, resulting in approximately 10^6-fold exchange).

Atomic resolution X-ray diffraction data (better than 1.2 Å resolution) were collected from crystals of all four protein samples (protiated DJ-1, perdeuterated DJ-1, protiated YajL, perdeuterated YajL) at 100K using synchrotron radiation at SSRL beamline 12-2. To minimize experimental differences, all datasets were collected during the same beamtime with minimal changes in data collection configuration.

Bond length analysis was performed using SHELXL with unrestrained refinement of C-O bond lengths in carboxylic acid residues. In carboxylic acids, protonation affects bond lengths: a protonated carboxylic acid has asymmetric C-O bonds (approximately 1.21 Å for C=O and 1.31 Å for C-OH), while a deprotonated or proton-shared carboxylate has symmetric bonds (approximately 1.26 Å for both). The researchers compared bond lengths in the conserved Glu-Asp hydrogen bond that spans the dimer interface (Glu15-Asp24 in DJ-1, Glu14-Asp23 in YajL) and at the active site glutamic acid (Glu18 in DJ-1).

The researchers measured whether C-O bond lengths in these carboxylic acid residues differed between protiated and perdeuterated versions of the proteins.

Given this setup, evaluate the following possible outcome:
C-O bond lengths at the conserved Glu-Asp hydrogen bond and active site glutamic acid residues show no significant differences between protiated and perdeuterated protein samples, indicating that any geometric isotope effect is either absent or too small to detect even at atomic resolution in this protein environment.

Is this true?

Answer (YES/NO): NO